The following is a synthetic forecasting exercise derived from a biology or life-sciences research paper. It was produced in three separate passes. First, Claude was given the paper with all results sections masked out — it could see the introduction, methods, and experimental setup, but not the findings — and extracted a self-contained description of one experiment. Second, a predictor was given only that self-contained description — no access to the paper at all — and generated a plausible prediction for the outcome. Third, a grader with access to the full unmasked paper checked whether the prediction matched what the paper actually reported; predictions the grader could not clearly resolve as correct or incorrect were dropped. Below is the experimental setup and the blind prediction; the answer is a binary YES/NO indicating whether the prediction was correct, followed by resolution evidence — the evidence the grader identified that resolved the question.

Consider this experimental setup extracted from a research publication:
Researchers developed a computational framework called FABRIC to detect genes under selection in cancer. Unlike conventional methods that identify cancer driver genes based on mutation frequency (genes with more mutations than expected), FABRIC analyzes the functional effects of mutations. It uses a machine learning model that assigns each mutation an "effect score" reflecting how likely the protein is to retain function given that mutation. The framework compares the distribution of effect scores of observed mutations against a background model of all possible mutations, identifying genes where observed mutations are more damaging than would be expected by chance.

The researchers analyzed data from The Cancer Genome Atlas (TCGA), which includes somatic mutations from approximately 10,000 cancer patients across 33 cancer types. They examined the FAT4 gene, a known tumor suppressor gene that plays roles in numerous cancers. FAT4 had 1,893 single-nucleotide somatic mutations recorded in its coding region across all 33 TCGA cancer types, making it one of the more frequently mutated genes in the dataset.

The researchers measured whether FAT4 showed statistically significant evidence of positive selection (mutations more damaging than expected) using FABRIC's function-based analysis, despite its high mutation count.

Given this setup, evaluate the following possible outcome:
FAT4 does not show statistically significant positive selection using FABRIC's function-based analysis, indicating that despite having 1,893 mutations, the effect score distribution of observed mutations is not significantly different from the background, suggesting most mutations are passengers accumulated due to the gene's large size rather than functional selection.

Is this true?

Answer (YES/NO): YES